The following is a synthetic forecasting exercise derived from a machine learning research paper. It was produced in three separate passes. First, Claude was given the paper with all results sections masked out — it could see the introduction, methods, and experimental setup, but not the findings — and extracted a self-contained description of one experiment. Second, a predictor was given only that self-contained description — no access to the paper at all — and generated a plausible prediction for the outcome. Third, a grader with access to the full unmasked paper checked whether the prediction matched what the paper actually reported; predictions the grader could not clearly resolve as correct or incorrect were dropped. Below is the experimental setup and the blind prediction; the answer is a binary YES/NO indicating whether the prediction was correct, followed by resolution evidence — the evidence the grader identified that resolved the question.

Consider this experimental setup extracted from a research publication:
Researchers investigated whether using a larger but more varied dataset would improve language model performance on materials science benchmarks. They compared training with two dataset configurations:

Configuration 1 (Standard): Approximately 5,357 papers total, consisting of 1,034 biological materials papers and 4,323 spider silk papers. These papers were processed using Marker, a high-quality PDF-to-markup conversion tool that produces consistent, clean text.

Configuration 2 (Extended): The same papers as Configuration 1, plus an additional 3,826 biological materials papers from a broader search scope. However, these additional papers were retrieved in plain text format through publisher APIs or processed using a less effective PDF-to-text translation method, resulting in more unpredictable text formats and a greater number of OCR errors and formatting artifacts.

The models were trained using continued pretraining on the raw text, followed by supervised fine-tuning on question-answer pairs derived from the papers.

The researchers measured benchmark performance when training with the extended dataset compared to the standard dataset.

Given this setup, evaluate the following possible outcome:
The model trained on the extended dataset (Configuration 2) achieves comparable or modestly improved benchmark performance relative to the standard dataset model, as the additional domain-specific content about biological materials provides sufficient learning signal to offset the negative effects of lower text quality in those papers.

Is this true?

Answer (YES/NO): NO